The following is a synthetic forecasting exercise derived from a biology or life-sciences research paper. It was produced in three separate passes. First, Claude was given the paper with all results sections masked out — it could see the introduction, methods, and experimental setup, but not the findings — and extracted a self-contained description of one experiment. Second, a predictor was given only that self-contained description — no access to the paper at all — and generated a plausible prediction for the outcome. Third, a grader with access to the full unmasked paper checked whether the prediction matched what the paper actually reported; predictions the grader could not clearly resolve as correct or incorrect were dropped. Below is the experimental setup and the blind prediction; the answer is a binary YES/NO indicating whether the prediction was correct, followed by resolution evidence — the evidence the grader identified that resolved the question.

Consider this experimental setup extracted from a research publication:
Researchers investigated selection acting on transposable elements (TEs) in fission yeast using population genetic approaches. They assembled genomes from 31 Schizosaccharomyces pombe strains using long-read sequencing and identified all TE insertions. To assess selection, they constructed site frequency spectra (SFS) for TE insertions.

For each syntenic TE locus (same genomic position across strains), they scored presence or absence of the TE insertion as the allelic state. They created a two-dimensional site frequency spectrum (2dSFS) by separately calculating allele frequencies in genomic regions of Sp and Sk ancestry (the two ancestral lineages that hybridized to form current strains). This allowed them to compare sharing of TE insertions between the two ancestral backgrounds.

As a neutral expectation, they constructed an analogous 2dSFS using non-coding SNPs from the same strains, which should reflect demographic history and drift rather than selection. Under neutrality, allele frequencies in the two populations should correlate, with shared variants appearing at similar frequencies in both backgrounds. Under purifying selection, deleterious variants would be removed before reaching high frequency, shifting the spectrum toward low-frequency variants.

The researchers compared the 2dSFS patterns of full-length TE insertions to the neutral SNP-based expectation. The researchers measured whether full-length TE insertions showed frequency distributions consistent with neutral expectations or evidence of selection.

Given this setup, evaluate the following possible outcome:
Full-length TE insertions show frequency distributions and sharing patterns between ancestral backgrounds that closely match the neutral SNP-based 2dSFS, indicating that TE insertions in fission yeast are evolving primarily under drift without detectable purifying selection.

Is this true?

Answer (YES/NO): NO